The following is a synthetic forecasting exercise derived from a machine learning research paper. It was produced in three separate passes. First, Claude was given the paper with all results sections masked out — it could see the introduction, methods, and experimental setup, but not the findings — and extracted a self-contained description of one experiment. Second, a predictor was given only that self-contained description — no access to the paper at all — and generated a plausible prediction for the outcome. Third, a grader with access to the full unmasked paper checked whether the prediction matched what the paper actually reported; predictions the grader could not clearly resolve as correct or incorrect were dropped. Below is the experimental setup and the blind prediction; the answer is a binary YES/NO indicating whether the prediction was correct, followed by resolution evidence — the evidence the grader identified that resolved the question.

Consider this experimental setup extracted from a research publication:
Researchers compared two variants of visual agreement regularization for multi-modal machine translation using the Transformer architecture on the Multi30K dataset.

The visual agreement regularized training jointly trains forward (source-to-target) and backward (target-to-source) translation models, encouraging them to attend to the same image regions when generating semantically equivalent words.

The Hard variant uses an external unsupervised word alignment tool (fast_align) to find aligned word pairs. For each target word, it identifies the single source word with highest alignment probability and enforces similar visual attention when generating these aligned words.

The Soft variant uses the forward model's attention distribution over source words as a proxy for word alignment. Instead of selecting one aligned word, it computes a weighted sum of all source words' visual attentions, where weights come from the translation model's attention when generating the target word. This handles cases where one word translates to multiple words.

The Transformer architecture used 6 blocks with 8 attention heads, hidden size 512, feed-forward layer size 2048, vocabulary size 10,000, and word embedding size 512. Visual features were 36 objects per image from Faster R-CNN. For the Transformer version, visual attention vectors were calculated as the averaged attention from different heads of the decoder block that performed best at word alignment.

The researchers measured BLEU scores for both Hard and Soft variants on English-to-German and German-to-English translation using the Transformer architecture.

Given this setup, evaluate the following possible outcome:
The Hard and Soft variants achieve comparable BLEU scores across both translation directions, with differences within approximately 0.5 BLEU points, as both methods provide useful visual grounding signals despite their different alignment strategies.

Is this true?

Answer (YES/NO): YES